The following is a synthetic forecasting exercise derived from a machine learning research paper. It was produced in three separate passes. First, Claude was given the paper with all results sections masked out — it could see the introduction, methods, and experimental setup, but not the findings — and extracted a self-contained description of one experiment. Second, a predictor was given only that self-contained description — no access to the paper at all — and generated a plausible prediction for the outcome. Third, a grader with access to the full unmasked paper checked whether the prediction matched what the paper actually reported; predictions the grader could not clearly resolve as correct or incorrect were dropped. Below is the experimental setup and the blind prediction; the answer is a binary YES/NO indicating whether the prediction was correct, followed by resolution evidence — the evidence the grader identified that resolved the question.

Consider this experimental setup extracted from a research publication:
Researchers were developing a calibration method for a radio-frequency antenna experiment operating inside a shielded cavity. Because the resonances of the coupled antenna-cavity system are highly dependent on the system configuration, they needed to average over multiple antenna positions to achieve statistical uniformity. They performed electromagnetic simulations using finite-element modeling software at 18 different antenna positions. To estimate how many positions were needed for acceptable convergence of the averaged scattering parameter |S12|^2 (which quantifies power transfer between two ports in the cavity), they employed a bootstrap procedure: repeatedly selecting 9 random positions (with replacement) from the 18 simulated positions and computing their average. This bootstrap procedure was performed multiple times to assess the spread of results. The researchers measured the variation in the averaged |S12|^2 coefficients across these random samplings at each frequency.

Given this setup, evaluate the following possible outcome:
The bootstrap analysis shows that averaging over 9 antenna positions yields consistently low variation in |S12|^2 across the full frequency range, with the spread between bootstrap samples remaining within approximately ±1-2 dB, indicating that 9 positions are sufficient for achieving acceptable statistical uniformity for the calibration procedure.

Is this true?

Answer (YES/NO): NO